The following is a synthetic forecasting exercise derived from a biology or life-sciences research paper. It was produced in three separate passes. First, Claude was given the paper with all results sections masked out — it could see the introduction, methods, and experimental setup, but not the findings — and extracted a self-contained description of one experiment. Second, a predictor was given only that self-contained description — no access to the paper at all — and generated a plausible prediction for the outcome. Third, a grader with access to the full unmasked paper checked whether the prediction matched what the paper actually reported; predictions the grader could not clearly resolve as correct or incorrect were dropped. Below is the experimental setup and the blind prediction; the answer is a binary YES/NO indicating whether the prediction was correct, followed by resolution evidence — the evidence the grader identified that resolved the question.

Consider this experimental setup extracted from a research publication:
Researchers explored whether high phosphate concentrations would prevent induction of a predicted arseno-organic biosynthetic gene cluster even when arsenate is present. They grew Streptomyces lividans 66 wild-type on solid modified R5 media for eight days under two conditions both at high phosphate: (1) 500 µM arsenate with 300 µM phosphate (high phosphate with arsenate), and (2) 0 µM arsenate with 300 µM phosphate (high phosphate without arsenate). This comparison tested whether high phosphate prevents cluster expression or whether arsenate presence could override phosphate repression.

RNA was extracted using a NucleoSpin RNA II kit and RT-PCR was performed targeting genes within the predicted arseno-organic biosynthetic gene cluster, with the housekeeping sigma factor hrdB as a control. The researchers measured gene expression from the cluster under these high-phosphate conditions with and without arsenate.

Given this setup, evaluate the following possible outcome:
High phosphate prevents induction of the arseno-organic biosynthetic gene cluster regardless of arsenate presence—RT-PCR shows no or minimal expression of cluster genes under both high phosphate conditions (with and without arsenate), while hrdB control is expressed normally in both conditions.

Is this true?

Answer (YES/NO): YES